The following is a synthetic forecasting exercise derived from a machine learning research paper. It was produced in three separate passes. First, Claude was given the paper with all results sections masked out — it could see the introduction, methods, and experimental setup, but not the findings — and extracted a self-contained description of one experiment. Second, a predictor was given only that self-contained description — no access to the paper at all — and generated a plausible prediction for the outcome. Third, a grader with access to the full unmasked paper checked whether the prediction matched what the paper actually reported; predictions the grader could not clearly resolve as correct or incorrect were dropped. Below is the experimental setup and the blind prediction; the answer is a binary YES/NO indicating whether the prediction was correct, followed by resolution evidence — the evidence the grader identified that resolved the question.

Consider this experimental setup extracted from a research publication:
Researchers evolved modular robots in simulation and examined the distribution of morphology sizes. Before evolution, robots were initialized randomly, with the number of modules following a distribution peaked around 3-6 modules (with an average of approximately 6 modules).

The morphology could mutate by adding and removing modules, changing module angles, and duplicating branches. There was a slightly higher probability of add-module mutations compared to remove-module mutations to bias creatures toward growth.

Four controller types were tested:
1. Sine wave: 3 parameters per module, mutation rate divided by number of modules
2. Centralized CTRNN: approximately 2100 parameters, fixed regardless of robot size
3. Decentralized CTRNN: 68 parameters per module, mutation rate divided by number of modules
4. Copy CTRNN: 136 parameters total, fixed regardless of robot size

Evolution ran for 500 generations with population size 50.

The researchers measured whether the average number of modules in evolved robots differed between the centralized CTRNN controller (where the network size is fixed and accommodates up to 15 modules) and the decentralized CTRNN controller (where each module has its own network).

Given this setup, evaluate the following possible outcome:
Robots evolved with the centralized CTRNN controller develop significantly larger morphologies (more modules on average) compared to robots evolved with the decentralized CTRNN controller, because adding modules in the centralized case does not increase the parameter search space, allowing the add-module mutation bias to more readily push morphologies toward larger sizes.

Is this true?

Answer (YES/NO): NO